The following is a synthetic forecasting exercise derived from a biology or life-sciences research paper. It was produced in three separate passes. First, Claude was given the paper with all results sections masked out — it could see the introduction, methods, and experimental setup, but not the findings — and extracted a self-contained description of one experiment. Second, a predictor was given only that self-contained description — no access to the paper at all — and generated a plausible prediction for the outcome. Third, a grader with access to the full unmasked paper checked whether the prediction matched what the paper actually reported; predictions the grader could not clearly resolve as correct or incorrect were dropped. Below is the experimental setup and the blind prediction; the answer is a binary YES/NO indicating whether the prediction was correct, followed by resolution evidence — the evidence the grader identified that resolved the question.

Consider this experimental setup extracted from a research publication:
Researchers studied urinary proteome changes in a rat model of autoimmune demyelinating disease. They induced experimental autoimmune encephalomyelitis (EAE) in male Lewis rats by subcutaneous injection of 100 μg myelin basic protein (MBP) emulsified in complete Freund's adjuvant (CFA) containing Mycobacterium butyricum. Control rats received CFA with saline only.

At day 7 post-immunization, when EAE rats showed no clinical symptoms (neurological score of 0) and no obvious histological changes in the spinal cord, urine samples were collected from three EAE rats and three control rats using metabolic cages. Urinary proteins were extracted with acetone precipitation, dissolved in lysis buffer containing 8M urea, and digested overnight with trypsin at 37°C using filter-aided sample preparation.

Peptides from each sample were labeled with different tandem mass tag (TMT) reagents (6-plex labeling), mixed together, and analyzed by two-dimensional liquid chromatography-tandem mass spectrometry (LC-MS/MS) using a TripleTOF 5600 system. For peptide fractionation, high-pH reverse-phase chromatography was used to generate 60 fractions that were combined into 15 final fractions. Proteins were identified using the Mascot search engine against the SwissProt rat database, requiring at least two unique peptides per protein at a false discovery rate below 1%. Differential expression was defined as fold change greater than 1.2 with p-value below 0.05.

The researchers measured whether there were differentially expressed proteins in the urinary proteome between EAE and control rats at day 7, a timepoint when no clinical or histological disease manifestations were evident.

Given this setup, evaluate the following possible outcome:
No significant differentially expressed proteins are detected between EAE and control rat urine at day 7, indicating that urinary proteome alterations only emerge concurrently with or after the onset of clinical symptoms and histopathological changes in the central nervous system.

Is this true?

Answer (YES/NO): NO